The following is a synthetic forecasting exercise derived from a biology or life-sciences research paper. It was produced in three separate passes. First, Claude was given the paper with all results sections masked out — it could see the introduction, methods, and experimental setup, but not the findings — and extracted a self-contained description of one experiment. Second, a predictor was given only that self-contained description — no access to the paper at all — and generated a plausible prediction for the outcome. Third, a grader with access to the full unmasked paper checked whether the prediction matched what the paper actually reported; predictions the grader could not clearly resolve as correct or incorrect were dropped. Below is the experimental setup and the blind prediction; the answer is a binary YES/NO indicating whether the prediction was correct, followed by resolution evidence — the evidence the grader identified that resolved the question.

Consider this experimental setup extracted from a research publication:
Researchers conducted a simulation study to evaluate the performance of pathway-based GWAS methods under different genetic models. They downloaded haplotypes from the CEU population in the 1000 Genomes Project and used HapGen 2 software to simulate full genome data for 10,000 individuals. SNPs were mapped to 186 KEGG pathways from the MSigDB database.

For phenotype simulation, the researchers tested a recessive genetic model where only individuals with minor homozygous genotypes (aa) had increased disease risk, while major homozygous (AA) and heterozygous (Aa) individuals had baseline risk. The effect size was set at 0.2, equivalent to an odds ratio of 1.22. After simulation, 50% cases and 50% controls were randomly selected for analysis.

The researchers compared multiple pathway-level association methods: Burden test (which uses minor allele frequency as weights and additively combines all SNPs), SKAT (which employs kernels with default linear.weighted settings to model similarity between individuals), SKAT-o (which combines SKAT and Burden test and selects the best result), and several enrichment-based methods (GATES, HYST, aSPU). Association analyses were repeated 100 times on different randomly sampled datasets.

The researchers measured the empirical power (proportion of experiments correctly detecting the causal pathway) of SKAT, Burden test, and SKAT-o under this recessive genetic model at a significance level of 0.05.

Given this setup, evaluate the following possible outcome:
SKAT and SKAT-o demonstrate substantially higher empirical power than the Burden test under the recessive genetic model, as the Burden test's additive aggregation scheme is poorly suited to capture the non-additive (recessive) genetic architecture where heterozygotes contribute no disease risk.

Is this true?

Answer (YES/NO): NO